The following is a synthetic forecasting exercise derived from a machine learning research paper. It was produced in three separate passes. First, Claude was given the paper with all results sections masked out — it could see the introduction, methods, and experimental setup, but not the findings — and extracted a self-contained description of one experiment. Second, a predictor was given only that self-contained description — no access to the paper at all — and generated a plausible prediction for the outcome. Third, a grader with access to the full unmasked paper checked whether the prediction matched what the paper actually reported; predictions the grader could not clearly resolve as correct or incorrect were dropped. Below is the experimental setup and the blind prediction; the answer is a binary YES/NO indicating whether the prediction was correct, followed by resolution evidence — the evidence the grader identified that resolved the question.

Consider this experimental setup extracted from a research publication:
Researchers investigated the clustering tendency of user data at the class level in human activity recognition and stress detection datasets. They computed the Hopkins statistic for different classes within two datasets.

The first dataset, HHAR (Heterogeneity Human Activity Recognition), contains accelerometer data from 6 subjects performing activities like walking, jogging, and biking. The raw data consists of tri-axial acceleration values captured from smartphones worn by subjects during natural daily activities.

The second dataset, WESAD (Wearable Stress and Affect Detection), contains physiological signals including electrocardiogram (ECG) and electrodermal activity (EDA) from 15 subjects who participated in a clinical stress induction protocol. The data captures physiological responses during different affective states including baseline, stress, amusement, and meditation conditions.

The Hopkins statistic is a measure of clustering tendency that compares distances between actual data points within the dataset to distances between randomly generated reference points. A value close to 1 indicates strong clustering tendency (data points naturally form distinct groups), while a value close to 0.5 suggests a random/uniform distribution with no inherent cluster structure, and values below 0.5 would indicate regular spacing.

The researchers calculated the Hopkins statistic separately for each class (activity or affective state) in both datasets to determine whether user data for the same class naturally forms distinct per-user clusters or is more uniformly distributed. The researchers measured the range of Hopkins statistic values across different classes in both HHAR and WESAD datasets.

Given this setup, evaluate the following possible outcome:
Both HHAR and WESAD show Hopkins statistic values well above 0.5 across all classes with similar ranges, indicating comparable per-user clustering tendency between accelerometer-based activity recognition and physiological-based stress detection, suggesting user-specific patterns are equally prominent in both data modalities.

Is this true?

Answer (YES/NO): YES